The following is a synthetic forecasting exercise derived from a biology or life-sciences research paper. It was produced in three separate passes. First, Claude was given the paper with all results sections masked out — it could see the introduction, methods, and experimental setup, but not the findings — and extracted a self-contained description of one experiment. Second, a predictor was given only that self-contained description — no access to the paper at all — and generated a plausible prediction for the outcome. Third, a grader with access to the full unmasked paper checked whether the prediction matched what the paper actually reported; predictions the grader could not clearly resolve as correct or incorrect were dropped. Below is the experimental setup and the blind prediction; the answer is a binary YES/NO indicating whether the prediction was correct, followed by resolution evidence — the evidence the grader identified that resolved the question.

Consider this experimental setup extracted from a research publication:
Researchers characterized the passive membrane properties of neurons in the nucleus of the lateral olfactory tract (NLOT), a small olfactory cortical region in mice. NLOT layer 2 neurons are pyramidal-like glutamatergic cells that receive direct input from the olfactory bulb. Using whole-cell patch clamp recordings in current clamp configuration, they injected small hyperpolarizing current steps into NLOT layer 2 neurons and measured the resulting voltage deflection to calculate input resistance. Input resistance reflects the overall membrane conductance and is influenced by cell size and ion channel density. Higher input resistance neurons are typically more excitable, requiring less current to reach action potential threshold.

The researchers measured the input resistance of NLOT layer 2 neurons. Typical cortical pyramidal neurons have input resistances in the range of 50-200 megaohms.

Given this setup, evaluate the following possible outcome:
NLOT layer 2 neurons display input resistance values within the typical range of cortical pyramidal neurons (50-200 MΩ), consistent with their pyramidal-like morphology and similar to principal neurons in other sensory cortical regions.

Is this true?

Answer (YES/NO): YES